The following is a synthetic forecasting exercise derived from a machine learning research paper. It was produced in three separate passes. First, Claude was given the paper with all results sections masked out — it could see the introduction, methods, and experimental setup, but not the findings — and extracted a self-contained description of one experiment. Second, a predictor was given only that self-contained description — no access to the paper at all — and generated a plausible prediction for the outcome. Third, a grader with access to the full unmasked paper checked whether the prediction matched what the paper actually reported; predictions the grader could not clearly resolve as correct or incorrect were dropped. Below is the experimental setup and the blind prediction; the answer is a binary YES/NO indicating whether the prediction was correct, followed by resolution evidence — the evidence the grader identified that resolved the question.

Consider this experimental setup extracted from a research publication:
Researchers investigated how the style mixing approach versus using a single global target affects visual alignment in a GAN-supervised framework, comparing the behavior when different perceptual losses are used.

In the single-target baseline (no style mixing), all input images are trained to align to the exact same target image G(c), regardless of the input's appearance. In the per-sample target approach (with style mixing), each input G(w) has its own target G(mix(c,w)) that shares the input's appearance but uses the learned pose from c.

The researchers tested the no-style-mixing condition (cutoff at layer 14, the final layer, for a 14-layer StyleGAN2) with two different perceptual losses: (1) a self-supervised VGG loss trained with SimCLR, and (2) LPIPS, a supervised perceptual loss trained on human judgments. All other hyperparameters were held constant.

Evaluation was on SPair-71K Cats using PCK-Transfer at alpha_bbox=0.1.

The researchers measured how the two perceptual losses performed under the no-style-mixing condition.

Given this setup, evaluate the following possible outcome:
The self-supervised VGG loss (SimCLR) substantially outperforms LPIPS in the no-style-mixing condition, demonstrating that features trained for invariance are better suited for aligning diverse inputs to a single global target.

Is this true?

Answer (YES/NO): YES